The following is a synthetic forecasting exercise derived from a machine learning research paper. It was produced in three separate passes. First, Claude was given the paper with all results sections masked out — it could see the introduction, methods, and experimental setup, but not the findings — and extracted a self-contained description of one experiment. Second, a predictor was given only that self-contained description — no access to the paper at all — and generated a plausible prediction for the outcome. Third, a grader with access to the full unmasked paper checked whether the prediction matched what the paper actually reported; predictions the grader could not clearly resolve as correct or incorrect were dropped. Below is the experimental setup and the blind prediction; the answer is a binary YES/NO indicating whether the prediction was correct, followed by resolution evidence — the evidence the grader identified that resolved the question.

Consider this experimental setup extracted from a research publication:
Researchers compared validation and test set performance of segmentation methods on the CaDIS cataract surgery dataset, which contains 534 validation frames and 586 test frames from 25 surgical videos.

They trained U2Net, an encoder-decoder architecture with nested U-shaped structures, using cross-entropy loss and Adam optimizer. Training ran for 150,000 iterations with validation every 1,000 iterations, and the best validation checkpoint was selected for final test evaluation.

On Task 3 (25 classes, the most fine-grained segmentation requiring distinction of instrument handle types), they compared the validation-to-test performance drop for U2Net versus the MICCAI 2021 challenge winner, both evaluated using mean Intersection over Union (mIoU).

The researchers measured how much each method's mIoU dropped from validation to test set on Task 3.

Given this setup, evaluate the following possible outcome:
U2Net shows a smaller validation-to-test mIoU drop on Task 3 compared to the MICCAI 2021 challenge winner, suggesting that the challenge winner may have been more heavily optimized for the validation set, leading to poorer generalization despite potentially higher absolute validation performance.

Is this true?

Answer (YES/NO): YES